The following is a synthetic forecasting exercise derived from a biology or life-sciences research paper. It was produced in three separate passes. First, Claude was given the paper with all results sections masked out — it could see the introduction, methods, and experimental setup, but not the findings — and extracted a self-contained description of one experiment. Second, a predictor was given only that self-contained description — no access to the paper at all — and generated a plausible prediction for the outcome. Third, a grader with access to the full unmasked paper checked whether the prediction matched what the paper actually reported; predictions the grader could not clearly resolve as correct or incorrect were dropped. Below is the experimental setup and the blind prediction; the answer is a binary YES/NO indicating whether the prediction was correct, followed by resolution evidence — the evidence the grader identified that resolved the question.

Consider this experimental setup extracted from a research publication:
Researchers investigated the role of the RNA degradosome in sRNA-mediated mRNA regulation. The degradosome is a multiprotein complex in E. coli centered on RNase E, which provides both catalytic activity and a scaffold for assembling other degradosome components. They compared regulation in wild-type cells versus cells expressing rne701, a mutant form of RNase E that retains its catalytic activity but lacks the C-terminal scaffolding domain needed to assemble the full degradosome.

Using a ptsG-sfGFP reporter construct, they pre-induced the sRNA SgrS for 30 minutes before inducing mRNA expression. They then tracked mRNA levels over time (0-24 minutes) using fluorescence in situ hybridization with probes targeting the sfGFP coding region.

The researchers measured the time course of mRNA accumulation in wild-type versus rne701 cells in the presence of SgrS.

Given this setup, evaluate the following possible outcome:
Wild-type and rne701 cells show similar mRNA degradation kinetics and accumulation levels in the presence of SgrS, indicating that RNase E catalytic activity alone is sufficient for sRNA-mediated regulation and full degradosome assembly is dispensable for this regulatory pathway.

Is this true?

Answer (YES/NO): NO